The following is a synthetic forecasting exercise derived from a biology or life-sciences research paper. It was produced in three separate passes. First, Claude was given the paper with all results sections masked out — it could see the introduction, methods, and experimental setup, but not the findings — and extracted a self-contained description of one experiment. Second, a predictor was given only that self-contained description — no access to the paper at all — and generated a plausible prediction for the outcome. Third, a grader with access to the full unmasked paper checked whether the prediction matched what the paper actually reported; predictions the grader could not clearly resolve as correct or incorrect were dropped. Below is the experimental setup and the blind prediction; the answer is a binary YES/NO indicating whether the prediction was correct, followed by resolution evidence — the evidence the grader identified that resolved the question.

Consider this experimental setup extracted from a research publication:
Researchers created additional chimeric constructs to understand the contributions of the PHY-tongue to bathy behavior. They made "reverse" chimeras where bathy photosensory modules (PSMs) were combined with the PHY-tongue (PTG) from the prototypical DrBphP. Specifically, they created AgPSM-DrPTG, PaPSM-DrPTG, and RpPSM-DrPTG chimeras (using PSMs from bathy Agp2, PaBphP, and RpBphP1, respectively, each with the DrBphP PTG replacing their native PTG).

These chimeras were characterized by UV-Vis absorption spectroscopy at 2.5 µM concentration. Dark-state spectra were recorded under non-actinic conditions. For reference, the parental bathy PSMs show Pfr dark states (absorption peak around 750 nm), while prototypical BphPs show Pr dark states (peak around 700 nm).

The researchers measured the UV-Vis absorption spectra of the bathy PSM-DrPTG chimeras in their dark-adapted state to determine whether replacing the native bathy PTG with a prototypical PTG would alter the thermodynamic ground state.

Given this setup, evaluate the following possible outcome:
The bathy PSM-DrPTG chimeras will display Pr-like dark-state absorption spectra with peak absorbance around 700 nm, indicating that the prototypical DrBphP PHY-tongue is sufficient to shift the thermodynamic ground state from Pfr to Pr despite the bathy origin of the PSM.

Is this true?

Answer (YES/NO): YES